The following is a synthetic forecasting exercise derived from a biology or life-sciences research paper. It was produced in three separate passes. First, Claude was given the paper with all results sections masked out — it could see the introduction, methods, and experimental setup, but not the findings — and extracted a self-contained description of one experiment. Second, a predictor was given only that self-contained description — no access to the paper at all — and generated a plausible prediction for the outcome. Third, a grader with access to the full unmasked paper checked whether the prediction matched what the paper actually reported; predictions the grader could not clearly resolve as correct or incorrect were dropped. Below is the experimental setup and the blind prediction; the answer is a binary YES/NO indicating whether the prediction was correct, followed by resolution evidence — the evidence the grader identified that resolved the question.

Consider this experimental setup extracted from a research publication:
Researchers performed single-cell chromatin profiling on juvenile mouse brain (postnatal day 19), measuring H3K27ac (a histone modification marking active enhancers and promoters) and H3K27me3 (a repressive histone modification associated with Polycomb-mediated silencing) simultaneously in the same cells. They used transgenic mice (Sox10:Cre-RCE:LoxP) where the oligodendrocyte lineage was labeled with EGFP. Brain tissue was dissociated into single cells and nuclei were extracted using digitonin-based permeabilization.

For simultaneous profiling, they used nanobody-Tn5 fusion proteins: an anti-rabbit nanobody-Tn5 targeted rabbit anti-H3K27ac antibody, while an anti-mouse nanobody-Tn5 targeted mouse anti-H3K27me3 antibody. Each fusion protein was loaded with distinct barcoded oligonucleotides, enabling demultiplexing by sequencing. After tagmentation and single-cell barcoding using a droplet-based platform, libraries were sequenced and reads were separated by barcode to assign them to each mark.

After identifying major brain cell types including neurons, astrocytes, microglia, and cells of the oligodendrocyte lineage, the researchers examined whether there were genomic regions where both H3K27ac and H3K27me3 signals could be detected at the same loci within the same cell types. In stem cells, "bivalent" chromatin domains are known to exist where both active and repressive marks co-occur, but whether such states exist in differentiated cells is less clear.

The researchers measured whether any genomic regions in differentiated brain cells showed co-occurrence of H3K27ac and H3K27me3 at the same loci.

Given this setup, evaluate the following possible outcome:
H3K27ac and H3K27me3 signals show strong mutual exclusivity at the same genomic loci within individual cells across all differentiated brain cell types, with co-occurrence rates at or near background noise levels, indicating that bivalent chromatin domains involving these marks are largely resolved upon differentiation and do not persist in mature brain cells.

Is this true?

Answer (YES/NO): YES